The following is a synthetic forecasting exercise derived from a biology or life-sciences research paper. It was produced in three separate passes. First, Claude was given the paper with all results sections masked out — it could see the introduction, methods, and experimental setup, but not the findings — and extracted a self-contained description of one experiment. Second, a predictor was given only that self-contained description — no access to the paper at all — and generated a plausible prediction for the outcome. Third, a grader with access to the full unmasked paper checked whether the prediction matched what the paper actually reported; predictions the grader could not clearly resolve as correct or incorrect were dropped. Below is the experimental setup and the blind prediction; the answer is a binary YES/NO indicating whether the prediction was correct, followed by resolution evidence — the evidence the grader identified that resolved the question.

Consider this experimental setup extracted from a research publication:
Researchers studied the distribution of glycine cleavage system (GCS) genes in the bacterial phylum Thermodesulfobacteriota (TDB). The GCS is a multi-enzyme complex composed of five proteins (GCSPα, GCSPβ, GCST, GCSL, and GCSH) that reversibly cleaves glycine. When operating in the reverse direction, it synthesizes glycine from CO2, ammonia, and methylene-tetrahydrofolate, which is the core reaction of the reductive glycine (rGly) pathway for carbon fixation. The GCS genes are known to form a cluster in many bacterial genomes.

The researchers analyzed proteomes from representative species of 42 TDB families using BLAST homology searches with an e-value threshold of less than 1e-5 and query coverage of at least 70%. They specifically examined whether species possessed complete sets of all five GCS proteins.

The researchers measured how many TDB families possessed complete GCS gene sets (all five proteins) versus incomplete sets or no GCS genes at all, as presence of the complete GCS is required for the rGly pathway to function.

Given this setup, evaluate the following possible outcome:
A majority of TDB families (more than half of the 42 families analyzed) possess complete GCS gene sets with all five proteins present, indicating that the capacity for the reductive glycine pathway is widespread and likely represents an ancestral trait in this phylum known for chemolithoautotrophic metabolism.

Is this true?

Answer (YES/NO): NO